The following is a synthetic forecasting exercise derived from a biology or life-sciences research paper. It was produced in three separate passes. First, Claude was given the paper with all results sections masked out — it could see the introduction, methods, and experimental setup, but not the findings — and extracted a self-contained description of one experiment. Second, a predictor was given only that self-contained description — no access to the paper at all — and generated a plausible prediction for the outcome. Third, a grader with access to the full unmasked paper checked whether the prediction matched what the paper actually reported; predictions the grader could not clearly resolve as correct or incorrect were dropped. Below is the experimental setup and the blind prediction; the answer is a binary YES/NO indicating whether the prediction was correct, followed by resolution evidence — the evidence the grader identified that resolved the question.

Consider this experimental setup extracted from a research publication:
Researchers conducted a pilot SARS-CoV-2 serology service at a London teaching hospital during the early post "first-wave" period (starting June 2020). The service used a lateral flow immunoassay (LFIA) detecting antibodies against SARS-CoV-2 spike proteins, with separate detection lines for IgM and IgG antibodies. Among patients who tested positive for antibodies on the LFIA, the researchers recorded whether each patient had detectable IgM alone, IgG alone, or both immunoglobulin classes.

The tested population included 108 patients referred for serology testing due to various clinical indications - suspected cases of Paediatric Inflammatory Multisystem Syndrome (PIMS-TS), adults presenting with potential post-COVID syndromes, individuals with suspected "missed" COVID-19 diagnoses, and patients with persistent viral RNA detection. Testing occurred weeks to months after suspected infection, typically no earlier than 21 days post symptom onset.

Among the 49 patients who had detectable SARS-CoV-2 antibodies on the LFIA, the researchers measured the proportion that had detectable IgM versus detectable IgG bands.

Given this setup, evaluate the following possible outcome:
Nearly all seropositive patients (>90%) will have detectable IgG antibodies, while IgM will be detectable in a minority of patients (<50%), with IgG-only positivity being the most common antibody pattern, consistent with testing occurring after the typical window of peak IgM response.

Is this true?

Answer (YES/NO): NO